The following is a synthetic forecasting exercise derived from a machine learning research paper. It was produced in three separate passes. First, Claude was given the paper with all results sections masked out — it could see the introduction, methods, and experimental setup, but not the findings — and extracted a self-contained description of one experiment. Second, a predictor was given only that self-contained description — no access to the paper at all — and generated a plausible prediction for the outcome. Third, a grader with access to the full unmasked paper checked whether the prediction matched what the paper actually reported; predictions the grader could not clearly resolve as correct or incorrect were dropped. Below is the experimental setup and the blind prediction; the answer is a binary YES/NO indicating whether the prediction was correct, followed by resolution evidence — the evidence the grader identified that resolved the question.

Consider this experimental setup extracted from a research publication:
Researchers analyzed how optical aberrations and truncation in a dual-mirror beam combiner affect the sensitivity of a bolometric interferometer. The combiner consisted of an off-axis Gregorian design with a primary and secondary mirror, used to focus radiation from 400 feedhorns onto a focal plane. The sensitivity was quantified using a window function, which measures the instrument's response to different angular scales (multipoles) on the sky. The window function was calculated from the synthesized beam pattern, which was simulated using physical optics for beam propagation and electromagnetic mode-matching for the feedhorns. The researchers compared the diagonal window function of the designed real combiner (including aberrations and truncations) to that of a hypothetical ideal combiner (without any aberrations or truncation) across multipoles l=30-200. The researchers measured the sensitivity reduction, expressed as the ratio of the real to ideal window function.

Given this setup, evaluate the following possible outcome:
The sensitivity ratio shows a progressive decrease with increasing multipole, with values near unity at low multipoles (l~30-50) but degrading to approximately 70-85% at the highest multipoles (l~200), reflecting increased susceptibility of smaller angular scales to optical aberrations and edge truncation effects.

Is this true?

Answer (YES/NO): NO